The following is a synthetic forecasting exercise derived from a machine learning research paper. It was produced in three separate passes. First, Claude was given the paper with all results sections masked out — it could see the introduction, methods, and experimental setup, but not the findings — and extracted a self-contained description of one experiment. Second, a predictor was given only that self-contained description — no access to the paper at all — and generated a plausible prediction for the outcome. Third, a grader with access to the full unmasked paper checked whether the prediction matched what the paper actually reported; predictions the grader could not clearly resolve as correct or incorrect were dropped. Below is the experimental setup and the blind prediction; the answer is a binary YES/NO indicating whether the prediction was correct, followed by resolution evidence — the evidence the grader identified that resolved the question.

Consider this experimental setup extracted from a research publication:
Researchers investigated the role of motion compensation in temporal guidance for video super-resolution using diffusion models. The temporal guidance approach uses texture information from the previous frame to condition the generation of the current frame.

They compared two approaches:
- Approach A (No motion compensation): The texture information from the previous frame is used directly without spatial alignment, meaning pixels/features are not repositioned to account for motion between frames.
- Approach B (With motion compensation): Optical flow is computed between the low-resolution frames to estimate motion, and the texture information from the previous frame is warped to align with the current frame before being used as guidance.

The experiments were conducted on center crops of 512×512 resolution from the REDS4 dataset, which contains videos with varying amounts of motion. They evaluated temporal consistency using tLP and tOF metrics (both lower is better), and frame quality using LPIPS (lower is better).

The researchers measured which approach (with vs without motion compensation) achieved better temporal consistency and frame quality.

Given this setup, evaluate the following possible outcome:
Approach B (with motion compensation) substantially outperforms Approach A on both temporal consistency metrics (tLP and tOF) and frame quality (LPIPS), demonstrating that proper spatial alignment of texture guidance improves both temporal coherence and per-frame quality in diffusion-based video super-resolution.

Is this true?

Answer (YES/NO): YES